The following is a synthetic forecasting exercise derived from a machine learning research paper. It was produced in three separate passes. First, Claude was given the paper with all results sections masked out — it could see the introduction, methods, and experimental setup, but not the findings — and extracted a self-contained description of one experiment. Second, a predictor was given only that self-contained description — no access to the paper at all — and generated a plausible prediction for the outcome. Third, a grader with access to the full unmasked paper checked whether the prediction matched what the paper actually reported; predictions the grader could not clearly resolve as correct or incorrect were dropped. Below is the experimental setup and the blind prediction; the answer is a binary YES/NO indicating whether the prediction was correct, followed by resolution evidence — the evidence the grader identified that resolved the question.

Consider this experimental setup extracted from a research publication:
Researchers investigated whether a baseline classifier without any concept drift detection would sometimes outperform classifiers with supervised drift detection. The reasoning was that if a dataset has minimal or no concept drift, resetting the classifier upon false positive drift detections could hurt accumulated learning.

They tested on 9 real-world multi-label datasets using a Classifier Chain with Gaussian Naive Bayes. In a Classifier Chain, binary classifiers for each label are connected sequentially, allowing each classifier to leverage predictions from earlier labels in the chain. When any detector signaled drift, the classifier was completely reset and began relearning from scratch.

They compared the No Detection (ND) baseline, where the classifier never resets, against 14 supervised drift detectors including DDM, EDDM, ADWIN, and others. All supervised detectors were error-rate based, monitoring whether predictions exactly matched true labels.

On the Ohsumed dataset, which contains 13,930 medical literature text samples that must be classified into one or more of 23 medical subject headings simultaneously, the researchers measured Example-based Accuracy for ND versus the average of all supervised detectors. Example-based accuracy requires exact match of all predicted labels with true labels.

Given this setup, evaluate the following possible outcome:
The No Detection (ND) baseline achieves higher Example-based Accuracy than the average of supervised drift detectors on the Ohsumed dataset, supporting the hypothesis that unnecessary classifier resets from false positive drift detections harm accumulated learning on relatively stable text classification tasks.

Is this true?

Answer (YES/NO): YES